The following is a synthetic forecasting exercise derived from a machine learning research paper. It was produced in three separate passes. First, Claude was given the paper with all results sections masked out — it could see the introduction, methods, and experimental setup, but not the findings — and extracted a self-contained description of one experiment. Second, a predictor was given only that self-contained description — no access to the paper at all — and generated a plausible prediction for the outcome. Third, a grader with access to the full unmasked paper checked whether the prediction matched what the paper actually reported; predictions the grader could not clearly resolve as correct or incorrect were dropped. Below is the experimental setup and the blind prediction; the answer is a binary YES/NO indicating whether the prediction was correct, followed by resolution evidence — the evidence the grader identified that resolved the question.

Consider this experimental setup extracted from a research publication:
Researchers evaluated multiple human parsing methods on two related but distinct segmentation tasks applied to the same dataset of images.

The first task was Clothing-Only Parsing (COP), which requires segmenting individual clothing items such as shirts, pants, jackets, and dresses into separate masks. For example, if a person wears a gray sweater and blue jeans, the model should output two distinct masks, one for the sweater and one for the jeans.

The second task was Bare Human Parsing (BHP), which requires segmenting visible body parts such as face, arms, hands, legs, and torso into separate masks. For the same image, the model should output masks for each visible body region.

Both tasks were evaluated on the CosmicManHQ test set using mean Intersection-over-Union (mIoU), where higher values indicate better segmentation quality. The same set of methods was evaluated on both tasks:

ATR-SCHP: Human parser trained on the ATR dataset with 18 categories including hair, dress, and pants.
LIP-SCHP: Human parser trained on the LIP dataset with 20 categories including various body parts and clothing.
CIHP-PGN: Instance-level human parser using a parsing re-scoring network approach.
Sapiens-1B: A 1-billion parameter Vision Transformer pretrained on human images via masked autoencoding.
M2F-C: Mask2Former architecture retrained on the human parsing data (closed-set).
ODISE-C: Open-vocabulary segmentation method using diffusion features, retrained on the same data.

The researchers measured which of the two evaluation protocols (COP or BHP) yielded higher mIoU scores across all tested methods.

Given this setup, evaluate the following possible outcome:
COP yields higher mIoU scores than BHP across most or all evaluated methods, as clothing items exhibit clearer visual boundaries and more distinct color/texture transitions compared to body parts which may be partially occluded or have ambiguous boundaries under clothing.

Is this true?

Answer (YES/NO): NO